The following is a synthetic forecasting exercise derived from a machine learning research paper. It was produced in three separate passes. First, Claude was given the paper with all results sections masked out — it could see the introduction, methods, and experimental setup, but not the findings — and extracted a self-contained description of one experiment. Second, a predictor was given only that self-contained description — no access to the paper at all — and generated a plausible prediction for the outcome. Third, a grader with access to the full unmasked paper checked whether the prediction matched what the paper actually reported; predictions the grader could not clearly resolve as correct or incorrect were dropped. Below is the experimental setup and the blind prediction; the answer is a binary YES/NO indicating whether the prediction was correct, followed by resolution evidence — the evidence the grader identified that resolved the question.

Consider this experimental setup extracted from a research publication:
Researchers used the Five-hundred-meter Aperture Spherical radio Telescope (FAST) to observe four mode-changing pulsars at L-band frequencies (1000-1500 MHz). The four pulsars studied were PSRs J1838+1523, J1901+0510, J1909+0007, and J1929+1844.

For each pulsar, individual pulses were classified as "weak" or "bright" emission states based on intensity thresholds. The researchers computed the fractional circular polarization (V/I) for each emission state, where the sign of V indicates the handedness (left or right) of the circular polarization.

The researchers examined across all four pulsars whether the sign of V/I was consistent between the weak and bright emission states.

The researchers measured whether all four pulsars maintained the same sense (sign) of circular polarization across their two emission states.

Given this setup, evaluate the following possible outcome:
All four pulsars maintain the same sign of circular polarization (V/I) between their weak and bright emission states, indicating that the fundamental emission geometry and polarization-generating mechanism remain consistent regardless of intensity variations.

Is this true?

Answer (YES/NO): NO